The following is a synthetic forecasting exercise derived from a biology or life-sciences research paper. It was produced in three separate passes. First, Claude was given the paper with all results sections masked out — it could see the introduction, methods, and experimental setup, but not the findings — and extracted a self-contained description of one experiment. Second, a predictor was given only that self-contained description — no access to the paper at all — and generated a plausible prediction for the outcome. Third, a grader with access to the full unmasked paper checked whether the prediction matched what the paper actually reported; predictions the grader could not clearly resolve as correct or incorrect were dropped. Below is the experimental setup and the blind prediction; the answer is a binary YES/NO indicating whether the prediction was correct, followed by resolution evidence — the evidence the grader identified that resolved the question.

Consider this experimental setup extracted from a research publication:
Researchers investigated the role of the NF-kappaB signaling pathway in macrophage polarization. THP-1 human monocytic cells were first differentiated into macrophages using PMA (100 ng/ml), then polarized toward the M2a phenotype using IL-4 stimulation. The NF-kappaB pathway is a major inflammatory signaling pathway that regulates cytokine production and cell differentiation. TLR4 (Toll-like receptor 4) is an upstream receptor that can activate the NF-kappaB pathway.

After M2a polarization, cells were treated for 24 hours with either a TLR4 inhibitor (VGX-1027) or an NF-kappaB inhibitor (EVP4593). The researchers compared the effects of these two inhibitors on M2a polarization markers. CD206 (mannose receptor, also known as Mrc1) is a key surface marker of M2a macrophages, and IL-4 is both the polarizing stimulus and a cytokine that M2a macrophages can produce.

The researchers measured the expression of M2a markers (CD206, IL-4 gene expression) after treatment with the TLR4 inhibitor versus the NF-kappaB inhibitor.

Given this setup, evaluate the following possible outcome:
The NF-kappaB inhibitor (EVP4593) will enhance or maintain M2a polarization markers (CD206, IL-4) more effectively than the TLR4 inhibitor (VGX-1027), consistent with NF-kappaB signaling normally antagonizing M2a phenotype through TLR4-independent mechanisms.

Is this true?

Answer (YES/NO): NO